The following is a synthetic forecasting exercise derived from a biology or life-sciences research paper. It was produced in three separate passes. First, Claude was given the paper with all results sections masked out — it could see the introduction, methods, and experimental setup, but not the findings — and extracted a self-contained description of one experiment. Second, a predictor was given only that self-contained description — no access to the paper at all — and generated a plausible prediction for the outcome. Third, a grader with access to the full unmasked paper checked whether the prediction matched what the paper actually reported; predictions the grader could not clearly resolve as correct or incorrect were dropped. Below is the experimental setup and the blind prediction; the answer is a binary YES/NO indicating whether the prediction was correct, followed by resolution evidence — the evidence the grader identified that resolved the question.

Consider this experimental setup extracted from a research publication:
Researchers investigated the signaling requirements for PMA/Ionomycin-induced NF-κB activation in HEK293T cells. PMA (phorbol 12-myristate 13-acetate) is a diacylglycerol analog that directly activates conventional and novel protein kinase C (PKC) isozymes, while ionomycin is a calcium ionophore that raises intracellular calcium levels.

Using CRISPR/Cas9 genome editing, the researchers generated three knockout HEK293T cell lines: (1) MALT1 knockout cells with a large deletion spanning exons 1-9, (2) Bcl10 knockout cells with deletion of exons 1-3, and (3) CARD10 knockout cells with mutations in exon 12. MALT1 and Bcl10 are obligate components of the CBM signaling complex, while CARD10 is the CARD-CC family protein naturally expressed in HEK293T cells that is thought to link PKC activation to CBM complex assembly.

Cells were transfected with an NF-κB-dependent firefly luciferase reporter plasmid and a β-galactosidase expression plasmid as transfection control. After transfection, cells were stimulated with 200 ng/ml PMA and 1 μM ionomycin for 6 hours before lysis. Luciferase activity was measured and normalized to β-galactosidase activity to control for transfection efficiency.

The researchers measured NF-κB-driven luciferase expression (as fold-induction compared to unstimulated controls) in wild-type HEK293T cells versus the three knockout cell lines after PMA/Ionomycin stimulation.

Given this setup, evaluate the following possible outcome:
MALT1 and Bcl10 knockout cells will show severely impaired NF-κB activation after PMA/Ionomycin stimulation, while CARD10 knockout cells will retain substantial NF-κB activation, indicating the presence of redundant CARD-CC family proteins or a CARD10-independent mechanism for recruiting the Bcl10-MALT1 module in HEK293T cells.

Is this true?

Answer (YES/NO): NO